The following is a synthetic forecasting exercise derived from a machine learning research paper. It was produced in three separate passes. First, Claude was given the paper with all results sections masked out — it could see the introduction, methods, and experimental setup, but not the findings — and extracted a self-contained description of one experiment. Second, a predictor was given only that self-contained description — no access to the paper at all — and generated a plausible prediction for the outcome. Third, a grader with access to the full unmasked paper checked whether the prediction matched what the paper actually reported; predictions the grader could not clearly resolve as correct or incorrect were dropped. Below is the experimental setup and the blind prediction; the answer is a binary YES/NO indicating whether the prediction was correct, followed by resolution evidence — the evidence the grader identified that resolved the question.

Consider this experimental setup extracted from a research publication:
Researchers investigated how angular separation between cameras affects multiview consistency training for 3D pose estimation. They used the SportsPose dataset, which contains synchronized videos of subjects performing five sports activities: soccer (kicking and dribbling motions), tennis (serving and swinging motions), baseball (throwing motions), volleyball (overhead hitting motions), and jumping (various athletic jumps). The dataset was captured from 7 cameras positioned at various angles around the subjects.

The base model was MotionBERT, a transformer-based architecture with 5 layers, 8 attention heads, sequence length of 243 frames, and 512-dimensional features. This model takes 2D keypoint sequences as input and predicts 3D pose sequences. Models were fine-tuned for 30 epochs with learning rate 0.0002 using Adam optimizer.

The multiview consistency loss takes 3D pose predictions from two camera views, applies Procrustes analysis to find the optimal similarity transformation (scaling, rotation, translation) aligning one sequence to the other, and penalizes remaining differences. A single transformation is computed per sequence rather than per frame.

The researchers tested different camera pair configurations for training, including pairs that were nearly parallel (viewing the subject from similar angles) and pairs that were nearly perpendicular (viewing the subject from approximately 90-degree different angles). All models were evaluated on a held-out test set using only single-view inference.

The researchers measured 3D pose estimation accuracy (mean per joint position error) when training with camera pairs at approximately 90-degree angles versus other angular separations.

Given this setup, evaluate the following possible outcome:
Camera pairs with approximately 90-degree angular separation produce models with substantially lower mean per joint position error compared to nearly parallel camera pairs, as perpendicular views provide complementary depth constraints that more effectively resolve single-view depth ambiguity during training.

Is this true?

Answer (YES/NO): YES